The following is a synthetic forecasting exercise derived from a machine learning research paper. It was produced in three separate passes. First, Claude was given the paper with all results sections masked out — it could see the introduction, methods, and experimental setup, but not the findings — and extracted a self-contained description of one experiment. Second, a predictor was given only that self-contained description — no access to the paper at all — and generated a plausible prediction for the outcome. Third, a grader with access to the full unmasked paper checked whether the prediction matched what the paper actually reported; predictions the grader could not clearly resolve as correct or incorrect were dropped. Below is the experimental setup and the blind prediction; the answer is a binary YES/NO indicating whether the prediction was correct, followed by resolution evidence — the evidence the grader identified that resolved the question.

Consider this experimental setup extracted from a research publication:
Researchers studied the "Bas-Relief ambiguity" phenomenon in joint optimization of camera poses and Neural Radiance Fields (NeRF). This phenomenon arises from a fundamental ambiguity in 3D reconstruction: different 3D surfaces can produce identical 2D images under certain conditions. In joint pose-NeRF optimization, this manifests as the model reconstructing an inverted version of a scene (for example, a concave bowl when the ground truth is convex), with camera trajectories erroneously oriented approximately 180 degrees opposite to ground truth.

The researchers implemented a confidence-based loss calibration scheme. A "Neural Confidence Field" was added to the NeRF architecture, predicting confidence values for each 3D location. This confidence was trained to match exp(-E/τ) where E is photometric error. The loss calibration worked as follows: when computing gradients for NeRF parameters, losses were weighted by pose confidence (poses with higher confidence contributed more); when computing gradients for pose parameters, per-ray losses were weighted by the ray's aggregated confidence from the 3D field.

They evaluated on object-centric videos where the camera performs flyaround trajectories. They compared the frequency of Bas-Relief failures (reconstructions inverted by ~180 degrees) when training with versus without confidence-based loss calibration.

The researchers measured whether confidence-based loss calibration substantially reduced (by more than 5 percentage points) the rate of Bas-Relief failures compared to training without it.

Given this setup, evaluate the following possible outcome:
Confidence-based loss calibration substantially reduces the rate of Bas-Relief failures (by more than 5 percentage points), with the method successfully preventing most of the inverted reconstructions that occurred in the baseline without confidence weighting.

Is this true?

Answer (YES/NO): NO